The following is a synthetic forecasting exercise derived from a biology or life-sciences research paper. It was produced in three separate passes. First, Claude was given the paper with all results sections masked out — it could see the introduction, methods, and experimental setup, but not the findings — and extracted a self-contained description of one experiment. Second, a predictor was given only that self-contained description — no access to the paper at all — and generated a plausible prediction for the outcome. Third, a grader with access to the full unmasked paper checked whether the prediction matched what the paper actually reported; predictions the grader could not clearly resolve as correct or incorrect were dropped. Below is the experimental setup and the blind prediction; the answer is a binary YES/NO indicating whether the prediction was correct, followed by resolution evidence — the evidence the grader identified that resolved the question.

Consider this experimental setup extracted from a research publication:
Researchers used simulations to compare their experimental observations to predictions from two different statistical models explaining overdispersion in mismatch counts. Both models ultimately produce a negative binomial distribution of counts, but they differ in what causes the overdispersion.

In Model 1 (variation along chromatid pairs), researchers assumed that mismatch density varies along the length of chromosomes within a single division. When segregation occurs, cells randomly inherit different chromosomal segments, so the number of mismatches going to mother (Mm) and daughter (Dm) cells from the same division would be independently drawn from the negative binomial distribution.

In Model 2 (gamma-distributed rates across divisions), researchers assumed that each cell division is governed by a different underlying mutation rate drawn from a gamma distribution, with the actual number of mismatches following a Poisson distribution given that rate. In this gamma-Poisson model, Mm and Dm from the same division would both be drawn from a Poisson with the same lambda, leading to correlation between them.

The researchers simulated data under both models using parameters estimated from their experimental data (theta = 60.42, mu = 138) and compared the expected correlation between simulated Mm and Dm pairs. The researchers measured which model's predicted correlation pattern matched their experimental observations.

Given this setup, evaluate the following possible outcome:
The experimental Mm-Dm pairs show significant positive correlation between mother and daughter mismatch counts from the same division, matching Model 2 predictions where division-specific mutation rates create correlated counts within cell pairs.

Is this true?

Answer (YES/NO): YES